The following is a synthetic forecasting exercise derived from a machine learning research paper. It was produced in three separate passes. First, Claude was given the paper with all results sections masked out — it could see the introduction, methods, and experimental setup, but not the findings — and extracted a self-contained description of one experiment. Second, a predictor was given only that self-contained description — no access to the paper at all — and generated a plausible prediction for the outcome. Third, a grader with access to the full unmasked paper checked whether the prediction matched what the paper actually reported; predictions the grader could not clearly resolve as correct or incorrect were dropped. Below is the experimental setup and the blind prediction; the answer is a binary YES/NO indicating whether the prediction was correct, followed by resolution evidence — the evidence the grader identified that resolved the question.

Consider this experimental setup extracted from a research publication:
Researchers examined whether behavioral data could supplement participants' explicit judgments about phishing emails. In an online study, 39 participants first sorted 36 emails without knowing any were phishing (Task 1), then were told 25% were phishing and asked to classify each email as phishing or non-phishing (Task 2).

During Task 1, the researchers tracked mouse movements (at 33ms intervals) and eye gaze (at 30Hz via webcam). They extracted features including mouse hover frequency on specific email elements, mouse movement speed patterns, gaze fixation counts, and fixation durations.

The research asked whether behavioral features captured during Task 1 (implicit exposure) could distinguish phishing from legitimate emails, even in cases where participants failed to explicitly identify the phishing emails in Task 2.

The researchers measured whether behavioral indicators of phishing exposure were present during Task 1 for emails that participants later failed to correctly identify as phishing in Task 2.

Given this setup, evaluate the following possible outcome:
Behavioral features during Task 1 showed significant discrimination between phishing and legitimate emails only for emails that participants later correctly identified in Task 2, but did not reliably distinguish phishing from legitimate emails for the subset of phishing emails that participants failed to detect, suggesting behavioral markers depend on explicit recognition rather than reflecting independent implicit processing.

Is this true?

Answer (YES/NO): NO